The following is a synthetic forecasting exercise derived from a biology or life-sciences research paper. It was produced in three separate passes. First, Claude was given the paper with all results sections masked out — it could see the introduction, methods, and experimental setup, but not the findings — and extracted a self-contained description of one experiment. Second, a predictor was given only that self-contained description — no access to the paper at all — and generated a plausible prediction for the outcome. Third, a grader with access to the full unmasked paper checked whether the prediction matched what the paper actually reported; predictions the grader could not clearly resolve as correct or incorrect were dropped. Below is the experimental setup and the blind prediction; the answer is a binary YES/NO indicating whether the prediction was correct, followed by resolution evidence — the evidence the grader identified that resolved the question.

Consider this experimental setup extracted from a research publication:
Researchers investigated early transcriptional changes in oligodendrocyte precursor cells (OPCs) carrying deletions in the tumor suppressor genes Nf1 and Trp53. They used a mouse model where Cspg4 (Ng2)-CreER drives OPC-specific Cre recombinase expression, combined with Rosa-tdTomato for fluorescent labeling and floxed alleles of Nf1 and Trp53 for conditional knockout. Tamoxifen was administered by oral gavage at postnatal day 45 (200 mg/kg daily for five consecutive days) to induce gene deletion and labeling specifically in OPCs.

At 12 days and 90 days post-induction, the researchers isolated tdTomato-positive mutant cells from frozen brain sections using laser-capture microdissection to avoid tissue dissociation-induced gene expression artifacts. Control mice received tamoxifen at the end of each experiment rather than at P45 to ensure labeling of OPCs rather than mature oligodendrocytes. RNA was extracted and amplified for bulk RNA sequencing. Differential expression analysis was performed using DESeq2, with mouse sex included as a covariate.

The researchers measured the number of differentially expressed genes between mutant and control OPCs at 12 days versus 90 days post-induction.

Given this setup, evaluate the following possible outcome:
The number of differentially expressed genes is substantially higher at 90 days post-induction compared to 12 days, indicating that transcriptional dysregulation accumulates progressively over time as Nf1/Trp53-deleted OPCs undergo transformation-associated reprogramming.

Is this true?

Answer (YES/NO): NO